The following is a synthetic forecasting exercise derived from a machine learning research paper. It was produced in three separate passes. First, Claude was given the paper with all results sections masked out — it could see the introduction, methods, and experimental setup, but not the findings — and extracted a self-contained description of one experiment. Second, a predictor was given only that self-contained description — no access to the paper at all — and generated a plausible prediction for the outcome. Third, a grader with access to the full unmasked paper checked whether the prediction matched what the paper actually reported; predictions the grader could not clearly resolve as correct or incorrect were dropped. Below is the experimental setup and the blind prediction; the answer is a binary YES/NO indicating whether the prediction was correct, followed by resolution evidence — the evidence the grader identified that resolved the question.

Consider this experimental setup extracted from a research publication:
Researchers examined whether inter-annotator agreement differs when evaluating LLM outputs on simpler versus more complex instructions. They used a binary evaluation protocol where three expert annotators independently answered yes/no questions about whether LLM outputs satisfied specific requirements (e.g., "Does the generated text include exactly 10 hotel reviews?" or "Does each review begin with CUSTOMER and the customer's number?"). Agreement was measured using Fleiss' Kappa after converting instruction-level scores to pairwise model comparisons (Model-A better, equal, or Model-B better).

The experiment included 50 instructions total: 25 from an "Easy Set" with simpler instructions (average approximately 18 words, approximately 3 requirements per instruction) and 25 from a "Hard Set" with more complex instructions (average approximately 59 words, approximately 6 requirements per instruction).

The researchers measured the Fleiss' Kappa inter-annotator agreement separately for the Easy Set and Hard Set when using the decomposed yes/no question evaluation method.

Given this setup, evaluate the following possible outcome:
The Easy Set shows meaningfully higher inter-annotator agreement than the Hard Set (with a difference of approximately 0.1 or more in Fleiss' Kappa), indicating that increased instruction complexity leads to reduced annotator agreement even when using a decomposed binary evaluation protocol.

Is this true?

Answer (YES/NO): NO